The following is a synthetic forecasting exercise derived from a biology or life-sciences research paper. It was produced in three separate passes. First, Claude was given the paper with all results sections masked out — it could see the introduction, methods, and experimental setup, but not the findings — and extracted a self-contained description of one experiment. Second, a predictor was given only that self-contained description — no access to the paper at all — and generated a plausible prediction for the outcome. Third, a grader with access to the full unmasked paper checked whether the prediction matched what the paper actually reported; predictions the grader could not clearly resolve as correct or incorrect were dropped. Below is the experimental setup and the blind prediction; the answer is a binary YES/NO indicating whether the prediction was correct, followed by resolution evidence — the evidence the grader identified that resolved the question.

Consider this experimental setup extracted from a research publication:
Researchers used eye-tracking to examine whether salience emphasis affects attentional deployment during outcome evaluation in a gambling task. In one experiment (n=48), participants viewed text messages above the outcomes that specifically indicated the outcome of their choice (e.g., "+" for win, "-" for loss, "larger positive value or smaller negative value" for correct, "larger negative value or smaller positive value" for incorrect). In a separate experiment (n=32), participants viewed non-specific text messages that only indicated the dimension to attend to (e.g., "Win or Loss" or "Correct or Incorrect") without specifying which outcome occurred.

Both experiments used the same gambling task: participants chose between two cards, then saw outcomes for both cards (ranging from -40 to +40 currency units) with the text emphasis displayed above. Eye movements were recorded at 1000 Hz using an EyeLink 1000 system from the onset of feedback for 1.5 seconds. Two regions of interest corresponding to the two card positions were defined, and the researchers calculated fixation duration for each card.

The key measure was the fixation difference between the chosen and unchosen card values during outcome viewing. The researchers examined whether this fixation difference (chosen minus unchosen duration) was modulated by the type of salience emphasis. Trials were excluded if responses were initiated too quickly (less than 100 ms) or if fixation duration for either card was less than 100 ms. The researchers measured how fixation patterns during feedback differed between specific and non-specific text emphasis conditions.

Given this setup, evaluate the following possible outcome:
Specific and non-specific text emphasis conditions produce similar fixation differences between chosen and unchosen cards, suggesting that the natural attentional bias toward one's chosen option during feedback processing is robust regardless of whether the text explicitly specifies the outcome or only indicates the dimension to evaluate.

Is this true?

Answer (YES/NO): NO